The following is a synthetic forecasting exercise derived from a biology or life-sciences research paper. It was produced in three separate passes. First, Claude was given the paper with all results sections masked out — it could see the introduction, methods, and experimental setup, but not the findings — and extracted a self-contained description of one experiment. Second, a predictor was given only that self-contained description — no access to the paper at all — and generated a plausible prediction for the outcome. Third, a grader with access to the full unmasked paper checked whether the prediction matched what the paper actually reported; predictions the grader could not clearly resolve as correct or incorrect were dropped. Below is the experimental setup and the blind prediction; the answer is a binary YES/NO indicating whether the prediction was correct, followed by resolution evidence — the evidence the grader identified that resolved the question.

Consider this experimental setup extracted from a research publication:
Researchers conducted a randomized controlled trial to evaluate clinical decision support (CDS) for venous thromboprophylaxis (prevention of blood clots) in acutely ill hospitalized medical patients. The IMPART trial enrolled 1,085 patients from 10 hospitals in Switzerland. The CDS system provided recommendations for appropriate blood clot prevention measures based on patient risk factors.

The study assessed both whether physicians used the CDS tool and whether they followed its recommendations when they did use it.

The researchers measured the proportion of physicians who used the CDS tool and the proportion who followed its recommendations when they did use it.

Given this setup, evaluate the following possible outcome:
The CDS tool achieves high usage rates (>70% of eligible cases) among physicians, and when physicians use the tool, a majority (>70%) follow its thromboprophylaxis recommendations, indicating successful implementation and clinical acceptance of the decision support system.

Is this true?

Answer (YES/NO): NO